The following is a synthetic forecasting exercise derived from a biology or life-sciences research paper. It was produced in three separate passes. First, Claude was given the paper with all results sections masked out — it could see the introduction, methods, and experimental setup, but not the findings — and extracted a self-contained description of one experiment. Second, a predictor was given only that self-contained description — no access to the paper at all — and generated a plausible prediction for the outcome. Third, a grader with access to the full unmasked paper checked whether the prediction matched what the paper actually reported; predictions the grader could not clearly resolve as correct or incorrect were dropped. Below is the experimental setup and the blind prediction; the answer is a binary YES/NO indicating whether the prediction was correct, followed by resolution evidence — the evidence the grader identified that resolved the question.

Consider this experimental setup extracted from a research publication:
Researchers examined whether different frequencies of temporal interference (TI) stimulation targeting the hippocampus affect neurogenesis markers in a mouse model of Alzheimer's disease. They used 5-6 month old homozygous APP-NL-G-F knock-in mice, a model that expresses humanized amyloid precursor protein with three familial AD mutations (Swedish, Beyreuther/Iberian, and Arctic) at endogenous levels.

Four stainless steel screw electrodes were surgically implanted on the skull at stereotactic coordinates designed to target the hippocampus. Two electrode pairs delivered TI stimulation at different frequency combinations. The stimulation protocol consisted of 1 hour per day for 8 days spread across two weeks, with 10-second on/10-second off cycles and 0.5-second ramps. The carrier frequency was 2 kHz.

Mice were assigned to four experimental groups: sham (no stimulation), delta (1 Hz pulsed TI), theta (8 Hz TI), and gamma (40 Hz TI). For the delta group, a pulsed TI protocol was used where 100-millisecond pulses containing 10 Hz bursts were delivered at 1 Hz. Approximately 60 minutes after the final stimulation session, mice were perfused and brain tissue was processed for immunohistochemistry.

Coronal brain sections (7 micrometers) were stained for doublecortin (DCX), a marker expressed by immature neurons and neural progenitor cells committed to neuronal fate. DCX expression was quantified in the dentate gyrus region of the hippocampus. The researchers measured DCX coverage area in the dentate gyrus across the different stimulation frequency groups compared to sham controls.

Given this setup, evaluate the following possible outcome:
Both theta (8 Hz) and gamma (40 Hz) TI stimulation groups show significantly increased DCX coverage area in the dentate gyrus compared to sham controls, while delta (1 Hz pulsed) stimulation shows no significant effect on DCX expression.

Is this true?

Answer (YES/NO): NO